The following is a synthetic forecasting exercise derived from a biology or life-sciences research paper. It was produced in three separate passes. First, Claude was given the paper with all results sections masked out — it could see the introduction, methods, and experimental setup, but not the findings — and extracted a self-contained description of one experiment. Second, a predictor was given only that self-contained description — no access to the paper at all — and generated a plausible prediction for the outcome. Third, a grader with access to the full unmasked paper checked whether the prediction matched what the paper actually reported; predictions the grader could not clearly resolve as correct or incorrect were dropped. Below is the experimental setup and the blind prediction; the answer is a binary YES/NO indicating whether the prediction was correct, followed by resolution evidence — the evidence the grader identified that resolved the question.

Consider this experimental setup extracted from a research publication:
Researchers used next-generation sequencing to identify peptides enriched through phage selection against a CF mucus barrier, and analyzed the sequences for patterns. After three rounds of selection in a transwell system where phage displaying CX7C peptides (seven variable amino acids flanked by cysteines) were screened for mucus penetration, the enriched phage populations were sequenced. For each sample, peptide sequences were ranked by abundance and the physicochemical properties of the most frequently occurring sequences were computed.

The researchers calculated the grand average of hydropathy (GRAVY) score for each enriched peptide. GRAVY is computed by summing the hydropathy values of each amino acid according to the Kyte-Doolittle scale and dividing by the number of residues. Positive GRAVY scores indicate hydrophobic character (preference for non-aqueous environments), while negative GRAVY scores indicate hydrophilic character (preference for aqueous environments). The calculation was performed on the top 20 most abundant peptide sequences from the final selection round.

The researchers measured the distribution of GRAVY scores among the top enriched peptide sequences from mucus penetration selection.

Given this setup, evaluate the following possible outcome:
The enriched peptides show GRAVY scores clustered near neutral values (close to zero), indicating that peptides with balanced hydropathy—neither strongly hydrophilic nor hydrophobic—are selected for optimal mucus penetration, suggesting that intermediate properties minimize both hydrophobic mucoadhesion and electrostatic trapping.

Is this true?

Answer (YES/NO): NO